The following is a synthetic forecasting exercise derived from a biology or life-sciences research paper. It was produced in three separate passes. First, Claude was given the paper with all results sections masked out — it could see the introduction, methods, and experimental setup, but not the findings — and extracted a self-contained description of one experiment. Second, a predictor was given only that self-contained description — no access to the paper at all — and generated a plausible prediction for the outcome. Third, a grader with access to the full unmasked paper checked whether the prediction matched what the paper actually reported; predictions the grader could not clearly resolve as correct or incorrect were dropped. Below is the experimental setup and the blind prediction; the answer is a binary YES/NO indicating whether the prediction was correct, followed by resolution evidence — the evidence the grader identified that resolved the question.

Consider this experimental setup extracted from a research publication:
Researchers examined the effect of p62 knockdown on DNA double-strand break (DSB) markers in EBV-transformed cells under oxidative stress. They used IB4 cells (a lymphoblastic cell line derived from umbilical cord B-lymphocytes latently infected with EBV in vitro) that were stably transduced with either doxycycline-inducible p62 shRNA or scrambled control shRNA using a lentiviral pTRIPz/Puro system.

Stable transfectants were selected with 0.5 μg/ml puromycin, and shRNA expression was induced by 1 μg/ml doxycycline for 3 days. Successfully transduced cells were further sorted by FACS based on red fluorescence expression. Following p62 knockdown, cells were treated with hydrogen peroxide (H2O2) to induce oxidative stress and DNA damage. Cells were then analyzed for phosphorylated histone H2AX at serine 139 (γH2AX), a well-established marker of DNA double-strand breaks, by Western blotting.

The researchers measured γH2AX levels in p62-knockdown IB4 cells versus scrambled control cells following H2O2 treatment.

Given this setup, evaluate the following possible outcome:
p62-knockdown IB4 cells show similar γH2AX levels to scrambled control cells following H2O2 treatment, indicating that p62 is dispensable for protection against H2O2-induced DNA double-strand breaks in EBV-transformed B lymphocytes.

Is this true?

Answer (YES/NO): NO